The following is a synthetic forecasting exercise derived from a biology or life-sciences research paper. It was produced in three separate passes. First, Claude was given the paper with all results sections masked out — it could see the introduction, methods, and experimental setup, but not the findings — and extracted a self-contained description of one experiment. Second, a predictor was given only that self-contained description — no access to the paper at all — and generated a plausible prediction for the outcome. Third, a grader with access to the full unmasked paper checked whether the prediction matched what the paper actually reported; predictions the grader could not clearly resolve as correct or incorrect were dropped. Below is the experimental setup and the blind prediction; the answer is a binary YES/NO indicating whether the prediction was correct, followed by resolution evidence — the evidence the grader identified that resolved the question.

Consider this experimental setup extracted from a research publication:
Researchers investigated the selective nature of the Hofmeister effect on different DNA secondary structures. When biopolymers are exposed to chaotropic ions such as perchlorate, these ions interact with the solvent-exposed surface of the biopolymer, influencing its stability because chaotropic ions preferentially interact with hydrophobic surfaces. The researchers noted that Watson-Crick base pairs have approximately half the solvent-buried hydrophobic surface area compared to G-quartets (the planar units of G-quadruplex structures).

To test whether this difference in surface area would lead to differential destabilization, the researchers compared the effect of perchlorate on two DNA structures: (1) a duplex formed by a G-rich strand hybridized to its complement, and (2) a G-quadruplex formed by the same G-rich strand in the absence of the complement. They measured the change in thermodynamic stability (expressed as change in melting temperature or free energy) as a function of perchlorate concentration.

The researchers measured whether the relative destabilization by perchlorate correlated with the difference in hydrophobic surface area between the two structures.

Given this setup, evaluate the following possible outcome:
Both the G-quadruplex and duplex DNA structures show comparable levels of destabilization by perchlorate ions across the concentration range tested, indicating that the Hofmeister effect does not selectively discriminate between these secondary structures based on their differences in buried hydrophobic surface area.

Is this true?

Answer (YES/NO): NO